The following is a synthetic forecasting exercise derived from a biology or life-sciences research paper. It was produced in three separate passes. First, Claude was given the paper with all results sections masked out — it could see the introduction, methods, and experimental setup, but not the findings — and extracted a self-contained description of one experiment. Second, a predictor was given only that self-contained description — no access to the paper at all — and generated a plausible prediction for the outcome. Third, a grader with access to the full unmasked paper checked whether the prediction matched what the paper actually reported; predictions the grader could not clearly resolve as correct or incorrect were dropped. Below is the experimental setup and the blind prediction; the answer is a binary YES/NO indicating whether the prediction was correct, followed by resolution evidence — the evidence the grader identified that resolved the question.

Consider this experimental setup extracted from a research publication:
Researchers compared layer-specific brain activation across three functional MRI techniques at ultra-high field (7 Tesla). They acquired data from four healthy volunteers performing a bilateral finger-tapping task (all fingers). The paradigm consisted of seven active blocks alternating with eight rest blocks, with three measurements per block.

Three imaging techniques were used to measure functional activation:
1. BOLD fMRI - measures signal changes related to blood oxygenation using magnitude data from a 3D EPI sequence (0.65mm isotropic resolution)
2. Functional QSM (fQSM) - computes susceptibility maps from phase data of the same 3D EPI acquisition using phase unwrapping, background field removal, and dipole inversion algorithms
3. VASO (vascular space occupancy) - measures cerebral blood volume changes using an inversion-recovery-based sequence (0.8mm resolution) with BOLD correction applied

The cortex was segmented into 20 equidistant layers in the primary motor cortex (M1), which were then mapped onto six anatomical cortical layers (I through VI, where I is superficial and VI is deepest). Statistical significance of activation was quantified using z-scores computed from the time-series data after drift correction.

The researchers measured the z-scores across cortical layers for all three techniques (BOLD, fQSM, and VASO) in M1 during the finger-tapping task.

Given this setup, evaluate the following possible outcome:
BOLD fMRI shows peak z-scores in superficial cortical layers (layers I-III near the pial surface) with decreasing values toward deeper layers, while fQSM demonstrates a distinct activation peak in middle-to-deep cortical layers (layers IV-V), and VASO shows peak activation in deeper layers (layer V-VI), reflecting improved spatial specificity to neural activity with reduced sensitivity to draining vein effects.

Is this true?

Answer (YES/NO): NO